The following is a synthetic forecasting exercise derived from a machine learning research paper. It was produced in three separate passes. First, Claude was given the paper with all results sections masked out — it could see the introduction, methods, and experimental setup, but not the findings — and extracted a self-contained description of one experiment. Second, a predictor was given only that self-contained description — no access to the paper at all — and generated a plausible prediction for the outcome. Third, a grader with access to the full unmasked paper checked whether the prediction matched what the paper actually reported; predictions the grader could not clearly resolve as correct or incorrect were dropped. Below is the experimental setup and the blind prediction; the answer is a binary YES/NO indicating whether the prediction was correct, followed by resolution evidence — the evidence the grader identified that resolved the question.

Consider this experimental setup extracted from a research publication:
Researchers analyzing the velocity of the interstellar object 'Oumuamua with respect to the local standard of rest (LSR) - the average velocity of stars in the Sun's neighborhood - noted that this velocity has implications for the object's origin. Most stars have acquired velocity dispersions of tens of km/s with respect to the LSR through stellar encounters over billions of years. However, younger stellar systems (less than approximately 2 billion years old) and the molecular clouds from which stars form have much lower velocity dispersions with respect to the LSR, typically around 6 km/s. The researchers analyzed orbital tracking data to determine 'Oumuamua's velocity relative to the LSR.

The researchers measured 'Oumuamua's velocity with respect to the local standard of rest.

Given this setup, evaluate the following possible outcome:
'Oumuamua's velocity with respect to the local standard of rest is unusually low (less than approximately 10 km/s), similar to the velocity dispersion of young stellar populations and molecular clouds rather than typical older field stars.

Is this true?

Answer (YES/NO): YES